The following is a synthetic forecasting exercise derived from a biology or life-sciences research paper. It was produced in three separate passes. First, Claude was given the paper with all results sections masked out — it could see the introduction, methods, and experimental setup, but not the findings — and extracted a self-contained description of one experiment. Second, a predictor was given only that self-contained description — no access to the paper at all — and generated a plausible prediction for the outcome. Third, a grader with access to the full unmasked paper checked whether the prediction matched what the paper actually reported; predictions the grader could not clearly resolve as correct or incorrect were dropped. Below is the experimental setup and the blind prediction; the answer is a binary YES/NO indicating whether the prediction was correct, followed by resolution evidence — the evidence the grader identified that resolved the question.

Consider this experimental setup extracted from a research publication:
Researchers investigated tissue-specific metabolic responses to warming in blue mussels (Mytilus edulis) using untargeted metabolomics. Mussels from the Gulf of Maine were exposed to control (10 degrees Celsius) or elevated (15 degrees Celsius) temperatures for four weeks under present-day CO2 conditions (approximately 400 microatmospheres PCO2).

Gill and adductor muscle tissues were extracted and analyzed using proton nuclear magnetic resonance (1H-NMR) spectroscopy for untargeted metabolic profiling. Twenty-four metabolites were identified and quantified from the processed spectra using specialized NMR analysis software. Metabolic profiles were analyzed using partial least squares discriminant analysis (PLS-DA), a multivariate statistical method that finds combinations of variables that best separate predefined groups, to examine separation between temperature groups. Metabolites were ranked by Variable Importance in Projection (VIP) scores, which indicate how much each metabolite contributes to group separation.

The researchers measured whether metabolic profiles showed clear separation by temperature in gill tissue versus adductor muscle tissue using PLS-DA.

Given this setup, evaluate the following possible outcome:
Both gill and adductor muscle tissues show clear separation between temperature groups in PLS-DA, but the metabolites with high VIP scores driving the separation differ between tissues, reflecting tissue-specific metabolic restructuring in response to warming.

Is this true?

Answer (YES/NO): NO